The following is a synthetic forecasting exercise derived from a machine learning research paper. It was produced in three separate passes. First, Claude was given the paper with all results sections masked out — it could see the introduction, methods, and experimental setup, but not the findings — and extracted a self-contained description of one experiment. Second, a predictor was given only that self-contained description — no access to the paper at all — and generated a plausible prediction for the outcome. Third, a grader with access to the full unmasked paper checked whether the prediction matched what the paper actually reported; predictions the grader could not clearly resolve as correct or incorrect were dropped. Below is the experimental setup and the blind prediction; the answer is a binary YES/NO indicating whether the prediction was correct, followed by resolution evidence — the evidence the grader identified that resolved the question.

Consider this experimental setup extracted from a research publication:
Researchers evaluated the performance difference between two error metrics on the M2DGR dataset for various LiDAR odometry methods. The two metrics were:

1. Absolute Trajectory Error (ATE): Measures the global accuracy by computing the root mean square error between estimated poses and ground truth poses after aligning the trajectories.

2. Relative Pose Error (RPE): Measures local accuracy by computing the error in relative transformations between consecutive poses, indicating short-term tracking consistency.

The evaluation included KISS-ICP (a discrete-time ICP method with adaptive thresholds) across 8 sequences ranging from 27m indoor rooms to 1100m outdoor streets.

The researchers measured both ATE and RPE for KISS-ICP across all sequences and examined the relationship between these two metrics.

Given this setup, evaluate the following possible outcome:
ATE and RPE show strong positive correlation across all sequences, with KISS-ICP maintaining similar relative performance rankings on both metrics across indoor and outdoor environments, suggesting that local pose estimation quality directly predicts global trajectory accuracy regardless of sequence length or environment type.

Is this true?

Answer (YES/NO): NO